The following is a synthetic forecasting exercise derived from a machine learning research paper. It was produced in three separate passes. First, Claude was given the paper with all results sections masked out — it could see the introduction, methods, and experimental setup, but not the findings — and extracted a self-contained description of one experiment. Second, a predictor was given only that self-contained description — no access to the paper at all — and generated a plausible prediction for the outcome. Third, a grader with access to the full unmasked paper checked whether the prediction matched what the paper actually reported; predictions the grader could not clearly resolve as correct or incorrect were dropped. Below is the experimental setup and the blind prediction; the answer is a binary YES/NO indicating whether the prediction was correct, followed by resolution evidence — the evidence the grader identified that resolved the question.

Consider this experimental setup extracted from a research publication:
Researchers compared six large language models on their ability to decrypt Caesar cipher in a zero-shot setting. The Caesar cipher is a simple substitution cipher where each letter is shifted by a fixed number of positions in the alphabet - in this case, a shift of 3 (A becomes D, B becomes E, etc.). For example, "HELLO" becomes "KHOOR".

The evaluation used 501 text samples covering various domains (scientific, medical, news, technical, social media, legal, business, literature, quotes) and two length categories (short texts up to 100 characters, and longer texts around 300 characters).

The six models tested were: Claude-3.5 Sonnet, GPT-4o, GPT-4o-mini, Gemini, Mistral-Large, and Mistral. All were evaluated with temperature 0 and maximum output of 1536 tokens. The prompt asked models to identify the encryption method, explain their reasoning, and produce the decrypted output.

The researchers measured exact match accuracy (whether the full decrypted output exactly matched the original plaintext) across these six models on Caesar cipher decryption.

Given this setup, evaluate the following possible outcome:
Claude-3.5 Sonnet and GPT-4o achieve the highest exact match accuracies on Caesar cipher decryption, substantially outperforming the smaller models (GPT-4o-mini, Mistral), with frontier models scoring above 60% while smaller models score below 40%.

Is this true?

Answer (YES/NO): NO